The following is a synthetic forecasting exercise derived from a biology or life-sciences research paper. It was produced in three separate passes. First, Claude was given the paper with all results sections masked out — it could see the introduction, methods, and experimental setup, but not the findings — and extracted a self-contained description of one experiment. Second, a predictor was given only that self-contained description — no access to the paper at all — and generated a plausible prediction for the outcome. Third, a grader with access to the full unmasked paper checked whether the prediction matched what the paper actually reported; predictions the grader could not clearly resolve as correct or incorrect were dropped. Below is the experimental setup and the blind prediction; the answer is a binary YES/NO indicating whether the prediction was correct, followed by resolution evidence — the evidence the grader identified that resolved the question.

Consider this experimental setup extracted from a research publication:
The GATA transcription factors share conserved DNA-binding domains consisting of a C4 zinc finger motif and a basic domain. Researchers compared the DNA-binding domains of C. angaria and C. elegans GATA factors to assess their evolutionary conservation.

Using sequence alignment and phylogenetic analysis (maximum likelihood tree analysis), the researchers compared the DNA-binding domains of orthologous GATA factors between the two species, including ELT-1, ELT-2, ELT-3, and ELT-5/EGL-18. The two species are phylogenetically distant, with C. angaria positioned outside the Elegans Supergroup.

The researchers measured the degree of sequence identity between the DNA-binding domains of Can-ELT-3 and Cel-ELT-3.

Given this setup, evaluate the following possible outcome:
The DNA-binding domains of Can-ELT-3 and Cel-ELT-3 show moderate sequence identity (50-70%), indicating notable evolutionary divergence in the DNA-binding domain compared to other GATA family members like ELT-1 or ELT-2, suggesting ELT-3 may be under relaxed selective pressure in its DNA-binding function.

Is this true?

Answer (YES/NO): NO